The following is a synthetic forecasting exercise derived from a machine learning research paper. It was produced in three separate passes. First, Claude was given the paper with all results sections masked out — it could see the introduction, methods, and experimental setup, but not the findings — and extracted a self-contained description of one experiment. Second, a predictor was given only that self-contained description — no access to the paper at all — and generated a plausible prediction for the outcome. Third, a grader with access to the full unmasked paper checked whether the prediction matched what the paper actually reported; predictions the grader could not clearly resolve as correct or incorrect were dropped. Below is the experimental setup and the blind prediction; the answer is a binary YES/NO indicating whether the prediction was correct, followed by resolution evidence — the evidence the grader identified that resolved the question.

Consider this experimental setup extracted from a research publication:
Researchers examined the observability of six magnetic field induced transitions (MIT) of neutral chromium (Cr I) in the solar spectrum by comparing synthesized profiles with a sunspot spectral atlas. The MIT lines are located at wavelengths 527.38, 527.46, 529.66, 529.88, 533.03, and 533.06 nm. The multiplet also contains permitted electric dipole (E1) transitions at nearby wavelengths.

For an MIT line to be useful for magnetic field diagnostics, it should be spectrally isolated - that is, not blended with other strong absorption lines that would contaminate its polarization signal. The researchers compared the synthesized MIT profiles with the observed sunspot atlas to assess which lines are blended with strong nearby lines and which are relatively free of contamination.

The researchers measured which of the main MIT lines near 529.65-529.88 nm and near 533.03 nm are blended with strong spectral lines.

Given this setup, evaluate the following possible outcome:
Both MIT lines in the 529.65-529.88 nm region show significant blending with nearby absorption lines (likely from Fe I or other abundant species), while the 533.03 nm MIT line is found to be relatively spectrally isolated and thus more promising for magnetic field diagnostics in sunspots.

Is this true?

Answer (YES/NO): YES